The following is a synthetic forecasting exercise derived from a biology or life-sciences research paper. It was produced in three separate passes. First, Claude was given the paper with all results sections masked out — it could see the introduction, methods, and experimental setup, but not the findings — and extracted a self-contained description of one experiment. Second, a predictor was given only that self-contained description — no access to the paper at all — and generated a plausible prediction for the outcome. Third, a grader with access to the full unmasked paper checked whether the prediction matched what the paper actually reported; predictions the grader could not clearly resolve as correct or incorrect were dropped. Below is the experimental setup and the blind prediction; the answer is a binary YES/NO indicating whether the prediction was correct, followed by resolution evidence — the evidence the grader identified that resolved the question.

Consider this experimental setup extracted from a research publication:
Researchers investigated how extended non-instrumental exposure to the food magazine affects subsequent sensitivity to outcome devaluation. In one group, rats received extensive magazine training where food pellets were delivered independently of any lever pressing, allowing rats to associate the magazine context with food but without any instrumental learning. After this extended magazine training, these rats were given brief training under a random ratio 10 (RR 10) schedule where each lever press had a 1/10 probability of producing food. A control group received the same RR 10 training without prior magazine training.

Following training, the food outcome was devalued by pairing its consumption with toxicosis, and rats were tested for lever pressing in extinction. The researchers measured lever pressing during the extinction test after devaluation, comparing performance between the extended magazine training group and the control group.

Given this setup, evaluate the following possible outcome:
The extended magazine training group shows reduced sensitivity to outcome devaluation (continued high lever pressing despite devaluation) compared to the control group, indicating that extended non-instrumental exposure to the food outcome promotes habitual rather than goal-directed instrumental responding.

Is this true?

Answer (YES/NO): YES